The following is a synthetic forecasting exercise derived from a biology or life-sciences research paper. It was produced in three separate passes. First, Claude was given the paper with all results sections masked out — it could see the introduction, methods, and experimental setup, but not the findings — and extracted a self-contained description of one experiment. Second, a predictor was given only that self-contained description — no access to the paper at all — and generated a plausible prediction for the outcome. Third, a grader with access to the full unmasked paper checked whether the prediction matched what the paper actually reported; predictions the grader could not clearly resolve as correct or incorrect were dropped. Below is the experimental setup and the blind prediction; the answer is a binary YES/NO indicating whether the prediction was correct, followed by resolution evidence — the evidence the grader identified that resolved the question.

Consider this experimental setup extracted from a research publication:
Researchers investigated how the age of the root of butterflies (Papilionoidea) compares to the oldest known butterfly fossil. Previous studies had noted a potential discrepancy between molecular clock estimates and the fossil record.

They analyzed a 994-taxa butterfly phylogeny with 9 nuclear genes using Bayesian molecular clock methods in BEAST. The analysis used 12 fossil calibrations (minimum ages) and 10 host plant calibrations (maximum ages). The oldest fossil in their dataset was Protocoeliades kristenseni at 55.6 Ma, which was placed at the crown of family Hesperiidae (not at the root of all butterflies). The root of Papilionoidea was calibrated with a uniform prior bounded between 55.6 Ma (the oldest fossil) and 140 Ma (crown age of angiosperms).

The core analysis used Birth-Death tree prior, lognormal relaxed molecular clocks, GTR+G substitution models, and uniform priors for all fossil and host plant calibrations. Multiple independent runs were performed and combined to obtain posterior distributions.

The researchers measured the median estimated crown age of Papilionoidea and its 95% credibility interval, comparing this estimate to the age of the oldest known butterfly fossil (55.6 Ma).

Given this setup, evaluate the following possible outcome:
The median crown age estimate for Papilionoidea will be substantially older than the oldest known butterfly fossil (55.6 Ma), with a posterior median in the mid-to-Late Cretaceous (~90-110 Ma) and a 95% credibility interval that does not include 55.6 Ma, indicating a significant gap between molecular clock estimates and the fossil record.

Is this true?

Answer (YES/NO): YES